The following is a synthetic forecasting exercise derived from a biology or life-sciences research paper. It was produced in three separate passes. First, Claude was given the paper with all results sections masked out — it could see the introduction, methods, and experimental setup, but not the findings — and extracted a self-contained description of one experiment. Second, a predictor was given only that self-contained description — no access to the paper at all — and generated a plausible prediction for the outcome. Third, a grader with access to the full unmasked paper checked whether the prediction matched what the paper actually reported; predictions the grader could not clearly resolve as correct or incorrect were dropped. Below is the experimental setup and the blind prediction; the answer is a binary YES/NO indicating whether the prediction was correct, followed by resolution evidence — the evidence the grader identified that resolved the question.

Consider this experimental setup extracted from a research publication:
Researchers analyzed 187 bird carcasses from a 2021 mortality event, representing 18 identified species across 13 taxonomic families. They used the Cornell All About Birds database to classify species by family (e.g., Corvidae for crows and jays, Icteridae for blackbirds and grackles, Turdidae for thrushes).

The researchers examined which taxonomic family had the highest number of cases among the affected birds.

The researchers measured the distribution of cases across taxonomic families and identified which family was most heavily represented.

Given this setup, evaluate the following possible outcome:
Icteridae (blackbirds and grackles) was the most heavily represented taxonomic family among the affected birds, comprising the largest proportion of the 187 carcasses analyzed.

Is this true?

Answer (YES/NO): NO